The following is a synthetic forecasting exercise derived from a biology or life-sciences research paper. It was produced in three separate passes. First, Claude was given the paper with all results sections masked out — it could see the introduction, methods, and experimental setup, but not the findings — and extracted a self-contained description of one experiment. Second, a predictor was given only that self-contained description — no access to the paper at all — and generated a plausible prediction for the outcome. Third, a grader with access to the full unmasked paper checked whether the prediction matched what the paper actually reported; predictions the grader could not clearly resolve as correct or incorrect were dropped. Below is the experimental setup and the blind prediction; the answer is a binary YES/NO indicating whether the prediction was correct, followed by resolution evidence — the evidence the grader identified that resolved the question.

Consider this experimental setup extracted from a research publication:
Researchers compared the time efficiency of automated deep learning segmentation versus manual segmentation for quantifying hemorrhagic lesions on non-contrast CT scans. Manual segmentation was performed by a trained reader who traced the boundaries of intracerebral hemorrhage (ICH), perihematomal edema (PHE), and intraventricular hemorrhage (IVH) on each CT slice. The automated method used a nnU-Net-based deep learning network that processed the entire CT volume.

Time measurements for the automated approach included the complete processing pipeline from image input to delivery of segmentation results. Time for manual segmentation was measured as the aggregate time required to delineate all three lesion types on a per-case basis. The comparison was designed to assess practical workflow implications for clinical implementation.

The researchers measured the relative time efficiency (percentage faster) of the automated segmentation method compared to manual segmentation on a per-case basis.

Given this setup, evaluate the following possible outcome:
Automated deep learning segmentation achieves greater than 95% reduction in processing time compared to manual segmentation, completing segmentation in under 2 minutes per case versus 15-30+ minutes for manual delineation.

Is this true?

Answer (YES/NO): YES